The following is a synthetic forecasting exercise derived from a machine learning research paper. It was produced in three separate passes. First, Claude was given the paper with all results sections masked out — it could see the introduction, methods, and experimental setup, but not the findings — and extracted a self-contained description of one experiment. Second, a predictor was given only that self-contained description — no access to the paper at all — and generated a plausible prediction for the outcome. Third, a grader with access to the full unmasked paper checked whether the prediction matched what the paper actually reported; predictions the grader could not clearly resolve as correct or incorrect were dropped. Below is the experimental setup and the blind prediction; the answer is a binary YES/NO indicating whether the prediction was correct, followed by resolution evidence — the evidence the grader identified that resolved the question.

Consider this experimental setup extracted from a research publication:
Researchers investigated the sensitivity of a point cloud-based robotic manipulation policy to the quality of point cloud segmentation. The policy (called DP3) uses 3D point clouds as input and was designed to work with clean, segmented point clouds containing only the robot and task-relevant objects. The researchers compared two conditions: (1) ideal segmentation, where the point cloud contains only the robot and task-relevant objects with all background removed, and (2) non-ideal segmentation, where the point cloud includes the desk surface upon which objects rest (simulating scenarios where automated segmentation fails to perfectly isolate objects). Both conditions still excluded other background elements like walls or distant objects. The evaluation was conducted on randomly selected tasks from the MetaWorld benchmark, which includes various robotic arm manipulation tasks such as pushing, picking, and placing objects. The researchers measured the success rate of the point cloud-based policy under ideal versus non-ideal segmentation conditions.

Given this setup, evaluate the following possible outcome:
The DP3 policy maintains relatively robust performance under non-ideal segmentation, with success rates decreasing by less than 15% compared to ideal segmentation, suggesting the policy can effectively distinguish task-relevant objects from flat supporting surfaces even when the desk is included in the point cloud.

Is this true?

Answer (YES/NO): NO